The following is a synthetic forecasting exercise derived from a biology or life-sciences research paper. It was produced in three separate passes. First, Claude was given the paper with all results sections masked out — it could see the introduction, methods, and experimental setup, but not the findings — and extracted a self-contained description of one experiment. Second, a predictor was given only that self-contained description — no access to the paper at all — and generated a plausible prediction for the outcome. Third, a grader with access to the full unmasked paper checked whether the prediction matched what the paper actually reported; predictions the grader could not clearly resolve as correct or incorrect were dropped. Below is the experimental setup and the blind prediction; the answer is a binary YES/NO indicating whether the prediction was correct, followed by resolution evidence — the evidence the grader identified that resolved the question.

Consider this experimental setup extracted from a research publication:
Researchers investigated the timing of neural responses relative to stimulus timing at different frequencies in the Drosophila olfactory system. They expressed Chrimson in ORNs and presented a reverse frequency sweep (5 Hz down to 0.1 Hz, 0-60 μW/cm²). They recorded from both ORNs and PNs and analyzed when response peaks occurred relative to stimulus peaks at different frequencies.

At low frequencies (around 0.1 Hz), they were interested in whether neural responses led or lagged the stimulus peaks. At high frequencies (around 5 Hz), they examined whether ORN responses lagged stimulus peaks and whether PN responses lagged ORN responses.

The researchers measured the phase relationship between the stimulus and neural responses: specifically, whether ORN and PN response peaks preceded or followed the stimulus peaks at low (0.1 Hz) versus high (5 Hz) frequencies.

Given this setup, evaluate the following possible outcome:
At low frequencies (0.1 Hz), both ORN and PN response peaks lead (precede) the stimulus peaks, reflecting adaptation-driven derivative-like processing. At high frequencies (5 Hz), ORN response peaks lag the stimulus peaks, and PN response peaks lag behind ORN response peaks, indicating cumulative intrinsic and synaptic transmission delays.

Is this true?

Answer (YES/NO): YES